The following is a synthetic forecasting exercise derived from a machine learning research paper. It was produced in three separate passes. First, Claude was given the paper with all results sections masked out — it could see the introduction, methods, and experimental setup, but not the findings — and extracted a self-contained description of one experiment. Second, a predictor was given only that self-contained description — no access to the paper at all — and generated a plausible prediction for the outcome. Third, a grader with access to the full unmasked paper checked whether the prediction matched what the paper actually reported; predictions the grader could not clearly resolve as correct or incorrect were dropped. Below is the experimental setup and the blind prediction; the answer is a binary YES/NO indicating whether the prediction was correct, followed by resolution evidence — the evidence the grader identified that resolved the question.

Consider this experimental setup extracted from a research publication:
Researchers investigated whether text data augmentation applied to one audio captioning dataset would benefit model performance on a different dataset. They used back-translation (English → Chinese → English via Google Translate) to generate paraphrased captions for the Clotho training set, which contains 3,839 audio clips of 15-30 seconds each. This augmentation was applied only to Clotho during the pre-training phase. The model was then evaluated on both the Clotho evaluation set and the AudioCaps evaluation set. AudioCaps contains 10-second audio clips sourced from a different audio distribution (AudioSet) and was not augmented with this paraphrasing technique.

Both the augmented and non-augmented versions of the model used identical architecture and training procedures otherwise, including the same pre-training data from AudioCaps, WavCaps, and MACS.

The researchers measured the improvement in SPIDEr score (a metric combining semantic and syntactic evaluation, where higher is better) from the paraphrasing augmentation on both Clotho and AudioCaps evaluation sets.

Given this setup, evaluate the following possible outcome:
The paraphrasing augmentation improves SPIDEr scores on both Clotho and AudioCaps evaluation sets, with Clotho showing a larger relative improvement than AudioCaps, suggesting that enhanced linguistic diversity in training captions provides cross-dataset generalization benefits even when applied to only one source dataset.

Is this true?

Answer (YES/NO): NO